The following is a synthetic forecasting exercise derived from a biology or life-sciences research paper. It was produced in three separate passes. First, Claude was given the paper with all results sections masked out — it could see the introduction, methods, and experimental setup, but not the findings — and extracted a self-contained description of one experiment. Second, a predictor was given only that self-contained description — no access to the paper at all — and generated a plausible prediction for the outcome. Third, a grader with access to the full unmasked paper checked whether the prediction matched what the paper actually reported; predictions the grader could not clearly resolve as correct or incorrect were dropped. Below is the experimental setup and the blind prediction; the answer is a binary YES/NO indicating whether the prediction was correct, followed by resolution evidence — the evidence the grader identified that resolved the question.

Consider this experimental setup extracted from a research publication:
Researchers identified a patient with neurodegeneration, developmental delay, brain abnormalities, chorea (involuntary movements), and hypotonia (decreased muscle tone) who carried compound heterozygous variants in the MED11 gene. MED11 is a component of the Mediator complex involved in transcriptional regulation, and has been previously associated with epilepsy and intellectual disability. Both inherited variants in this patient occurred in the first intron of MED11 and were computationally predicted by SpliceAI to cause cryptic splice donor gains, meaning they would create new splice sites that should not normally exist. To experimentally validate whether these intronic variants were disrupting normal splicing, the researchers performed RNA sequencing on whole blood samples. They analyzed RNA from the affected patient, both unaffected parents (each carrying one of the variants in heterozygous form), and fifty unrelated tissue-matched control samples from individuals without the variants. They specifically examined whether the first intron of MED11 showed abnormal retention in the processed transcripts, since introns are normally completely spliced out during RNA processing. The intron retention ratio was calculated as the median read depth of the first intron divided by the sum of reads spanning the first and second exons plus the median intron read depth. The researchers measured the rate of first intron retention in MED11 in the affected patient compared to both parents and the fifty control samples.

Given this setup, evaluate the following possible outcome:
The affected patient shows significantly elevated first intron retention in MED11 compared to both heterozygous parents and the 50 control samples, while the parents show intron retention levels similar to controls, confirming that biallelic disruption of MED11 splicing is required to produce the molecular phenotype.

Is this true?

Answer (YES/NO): YES